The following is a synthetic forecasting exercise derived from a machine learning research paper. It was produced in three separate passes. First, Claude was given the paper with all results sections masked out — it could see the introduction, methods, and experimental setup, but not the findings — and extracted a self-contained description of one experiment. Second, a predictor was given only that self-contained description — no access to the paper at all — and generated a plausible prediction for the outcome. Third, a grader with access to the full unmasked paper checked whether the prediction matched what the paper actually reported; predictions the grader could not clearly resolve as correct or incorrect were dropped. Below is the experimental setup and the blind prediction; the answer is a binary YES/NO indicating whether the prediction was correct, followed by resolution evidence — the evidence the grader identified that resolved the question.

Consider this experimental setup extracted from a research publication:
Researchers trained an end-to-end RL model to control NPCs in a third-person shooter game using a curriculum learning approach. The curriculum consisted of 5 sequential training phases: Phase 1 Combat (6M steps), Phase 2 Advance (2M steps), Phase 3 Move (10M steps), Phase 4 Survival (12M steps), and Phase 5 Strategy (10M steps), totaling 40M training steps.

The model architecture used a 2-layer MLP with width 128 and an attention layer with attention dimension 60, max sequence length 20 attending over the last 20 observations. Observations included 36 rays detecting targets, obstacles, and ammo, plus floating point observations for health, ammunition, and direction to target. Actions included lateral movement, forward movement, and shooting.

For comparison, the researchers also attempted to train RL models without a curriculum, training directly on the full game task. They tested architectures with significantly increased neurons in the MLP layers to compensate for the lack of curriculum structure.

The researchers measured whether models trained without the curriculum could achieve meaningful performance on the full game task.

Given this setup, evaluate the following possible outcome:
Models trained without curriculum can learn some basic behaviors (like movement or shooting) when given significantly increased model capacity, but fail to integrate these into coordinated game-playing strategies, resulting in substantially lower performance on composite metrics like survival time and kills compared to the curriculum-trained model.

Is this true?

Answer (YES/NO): NO